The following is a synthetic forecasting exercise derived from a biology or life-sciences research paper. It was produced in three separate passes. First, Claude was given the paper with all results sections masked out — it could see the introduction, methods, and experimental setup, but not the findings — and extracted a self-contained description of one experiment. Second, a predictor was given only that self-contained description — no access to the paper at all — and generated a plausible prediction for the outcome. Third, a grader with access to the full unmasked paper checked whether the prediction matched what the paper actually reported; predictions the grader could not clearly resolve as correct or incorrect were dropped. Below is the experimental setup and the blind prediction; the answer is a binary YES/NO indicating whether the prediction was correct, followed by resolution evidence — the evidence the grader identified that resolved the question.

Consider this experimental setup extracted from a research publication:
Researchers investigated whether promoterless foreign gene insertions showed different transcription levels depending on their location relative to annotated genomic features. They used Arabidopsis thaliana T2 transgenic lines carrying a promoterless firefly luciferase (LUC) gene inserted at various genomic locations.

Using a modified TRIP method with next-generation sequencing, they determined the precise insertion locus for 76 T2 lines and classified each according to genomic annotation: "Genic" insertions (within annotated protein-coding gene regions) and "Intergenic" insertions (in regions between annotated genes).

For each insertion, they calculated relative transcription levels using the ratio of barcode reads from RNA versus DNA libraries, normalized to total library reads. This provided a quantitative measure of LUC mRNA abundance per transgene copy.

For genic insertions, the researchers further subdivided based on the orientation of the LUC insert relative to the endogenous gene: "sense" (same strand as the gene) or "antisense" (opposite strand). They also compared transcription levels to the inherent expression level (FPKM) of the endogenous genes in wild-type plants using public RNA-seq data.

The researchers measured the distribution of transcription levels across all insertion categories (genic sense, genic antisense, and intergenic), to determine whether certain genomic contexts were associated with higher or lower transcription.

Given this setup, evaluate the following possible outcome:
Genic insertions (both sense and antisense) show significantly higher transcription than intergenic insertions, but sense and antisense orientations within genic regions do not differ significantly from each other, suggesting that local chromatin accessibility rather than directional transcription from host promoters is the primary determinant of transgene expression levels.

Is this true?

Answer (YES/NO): NO